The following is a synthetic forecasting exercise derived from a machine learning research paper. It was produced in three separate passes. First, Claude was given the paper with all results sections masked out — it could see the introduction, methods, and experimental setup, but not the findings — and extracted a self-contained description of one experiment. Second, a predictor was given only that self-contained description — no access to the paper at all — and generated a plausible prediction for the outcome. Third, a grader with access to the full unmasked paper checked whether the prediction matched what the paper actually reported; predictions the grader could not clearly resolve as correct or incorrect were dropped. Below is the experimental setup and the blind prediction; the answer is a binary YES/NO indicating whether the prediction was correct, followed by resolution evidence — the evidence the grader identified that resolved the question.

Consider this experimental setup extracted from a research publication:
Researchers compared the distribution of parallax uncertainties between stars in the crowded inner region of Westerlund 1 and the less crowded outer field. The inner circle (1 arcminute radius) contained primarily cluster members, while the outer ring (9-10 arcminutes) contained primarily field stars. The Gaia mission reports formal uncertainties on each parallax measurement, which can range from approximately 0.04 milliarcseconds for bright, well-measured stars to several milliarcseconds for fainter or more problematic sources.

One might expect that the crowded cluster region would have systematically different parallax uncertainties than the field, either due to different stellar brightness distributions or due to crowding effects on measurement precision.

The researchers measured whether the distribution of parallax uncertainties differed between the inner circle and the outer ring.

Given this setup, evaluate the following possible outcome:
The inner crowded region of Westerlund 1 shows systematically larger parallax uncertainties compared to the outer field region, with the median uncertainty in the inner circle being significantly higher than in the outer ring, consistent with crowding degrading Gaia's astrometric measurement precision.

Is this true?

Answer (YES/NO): NO